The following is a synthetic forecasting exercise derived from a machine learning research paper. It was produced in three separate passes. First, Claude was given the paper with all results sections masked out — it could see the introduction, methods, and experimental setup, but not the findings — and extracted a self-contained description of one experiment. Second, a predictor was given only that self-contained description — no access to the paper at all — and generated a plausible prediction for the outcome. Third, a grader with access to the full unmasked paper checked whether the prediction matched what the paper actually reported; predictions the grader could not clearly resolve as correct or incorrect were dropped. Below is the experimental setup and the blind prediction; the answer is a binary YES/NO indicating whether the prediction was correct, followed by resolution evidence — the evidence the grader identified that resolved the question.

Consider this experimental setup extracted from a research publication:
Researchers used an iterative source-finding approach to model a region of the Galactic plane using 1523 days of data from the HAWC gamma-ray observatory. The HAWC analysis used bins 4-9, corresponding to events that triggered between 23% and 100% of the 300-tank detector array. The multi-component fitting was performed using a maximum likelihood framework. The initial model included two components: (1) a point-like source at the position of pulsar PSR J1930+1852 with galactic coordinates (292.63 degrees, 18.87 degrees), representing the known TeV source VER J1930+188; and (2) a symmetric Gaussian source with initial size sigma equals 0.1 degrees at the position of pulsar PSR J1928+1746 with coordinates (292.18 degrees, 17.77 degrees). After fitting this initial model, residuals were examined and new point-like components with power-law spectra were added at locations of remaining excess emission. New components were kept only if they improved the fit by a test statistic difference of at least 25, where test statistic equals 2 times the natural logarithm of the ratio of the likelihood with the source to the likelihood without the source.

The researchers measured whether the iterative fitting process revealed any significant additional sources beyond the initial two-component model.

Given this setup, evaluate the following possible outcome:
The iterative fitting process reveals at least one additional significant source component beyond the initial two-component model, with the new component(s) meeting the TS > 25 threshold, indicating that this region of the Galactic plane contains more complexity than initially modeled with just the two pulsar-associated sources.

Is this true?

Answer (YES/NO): YES